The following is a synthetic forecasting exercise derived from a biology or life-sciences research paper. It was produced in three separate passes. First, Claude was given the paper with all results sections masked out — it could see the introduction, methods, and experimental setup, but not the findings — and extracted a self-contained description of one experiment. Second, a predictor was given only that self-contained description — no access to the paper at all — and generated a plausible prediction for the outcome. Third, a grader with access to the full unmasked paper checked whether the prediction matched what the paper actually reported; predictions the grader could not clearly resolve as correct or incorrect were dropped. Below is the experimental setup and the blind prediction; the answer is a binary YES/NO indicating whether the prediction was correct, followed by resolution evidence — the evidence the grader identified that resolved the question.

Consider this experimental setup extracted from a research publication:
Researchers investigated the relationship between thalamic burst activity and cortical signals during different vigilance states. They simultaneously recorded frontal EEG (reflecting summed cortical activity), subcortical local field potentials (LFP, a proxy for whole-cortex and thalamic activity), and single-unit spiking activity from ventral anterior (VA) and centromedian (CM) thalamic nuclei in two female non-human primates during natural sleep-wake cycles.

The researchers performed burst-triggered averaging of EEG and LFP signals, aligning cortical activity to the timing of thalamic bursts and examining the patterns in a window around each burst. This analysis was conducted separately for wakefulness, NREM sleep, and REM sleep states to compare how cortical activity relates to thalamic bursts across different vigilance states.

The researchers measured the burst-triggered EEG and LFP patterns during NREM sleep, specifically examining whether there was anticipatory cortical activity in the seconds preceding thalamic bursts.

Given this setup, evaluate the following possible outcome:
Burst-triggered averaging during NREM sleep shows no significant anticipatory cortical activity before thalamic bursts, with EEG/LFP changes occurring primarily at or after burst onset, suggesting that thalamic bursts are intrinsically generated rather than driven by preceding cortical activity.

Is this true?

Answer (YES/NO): NO